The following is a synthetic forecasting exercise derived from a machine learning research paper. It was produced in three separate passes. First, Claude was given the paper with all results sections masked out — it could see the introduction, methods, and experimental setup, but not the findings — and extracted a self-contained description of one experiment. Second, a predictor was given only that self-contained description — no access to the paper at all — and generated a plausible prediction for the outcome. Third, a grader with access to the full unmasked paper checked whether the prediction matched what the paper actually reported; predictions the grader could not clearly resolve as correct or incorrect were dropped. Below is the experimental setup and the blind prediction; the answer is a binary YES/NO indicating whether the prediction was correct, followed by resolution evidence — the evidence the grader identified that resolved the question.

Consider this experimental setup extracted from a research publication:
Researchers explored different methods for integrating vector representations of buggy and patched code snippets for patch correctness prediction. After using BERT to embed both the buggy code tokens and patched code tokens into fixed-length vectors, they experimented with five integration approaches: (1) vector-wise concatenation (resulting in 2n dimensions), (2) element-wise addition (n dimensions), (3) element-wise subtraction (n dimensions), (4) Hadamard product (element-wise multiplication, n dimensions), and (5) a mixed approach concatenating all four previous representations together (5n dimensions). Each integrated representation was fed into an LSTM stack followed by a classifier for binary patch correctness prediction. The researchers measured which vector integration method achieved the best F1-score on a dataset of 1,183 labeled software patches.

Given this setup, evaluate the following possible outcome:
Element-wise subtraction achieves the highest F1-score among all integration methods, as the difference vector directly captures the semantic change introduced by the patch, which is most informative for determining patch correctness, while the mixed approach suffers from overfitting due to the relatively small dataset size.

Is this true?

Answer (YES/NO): NO